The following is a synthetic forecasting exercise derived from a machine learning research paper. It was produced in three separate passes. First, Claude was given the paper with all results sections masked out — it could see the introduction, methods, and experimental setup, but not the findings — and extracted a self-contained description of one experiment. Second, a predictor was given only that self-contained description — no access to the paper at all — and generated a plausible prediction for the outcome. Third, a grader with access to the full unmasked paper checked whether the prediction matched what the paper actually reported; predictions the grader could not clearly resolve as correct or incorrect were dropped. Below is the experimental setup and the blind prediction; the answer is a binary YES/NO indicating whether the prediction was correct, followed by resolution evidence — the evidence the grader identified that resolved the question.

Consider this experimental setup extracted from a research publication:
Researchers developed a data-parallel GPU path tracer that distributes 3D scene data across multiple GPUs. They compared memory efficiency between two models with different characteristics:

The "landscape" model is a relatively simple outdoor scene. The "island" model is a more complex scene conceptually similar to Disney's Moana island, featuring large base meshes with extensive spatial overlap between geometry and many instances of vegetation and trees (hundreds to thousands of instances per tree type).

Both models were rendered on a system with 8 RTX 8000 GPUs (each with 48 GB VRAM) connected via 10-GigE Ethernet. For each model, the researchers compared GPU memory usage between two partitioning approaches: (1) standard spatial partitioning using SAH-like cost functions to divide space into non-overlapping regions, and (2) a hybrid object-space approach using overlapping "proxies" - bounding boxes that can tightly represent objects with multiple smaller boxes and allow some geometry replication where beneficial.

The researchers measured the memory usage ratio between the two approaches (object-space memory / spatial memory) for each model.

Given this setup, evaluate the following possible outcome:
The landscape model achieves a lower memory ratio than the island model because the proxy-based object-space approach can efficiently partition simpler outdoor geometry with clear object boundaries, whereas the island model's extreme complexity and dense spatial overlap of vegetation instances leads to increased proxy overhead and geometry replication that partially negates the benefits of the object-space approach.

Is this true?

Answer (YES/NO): NO